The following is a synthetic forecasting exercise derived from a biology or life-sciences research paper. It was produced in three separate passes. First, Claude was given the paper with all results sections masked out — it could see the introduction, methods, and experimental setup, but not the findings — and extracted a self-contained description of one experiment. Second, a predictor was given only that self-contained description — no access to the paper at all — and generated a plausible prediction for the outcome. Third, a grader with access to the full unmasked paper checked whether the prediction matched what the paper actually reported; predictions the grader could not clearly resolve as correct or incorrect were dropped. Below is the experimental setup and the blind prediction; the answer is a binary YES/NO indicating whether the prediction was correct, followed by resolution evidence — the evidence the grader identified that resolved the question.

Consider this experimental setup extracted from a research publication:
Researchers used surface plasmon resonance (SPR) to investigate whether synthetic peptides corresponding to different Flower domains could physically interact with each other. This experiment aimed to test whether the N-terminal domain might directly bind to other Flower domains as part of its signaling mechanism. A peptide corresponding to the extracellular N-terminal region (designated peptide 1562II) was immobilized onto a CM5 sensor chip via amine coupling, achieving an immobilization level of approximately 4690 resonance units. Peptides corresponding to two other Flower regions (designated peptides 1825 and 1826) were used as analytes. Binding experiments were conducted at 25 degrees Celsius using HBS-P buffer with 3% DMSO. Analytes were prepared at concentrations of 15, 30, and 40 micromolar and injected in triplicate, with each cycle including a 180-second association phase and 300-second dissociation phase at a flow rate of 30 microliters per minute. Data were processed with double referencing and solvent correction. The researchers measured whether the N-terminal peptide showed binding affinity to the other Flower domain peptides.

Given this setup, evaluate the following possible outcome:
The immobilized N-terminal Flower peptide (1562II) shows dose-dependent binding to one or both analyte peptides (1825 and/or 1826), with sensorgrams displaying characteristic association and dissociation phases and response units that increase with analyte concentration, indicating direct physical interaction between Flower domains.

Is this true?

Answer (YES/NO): YES